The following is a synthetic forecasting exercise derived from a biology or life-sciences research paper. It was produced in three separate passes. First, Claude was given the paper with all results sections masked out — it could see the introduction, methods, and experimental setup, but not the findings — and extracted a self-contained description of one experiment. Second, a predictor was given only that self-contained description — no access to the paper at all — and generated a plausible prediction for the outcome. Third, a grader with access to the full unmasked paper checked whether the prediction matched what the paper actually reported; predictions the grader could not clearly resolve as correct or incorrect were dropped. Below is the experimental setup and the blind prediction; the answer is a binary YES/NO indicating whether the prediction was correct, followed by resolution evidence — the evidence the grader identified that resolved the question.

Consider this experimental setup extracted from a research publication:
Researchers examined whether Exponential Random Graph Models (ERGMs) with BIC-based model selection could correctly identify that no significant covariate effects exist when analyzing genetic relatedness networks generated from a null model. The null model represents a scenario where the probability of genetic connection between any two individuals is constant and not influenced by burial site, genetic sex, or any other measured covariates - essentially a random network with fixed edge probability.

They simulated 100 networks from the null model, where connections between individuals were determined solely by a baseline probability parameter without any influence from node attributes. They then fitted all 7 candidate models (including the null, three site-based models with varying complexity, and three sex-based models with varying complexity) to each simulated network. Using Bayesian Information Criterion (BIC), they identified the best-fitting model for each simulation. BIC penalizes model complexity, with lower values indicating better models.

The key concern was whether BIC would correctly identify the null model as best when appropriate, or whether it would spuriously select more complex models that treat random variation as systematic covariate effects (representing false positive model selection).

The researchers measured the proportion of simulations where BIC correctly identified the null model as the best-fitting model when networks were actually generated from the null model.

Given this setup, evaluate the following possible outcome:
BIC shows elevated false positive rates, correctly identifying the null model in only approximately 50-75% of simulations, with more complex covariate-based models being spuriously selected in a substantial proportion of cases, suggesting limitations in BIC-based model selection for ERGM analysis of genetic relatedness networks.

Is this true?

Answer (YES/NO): NO